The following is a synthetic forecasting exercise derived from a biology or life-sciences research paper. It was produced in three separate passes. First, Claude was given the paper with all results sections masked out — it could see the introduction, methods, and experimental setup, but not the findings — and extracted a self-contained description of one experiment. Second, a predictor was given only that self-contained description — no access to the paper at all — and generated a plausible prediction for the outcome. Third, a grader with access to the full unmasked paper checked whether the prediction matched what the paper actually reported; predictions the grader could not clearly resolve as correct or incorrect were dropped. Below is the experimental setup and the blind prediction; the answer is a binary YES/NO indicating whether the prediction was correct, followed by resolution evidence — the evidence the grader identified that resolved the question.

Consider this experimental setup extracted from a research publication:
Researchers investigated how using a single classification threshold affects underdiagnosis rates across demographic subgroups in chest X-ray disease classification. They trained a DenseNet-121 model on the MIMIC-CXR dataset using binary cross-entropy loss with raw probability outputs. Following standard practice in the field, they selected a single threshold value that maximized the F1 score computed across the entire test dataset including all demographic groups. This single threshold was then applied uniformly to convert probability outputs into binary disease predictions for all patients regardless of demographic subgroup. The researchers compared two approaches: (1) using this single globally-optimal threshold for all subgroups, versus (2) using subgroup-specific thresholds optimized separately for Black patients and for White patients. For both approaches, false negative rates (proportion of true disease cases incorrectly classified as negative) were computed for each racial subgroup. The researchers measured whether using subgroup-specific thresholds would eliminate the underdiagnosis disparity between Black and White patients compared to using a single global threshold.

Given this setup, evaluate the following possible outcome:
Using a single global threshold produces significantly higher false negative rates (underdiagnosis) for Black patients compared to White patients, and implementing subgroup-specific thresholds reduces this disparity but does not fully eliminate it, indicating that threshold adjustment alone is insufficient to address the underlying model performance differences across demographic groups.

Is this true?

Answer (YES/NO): YES